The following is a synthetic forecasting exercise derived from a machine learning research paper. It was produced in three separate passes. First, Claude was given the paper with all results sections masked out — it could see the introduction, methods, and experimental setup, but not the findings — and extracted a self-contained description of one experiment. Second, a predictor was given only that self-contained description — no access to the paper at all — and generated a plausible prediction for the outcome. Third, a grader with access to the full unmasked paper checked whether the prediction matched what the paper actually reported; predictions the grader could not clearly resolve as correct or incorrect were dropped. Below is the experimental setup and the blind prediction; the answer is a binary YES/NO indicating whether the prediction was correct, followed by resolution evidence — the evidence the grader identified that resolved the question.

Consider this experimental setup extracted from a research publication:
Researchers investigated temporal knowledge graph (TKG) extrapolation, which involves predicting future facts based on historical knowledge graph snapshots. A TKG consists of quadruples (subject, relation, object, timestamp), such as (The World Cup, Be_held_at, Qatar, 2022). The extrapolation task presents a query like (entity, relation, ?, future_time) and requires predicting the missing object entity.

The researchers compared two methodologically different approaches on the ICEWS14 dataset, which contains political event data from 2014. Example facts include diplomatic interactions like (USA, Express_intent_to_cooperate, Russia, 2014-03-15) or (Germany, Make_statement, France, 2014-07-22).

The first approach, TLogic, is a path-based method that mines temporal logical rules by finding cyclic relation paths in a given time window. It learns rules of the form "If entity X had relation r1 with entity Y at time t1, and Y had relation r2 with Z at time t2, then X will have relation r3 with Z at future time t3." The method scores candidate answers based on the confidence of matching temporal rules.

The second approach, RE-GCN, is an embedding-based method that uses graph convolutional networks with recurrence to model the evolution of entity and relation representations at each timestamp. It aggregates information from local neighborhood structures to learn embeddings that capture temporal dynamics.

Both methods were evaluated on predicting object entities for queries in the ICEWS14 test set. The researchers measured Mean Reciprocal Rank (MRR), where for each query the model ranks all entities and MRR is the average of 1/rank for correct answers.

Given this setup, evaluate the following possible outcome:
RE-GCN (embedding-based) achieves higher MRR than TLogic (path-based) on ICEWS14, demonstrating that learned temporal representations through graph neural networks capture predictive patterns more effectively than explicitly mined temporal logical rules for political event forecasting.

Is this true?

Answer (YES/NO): NO